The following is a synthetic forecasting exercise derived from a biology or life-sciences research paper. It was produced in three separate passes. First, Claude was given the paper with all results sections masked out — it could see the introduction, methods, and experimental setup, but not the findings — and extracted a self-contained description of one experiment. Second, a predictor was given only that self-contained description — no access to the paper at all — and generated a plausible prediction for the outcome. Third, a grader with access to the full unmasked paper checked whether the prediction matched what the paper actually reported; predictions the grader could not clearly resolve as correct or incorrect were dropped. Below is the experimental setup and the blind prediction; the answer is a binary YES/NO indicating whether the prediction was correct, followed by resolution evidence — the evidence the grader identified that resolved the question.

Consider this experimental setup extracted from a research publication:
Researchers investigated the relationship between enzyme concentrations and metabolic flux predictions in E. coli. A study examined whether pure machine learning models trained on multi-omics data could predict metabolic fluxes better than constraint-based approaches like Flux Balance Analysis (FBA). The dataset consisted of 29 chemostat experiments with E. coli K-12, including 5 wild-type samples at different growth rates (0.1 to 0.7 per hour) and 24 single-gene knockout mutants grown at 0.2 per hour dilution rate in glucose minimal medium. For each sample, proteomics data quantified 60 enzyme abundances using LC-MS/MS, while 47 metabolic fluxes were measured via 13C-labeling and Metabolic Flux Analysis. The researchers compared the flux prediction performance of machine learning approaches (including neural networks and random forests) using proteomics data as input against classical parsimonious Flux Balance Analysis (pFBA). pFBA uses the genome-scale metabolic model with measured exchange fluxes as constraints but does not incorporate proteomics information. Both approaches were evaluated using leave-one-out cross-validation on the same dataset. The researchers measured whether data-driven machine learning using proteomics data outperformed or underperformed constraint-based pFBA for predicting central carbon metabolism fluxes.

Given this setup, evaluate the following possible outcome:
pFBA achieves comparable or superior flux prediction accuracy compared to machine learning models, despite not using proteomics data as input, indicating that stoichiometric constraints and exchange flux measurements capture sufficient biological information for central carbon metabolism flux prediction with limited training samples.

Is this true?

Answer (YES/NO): NO